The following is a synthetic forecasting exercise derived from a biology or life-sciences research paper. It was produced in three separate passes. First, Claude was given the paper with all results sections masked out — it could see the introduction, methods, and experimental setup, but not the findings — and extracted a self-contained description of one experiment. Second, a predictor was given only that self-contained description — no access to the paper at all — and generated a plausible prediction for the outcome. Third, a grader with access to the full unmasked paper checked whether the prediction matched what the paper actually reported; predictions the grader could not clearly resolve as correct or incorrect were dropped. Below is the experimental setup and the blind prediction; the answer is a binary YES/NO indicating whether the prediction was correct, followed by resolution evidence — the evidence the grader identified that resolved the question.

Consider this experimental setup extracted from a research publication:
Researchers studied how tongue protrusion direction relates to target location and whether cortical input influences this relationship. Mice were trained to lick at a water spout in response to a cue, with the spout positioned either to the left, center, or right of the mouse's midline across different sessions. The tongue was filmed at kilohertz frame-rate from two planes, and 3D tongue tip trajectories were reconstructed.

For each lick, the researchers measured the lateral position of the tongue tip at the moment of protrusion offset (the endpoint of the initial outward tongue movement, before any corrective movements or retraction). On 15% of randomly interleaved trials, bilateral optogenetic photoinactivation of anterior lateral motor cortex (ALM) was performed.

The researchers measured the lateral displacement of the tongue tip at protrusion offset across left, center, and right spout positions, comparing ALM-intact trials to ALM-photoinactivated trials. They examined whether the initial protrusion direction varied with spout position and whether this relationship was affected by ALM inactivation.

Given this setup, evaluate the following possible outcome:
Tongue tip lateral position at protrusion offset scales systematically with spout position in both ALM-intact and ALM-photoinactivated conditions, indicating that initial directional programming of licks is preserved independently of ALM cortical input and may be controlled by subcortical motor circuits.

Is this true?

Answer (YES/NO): YES